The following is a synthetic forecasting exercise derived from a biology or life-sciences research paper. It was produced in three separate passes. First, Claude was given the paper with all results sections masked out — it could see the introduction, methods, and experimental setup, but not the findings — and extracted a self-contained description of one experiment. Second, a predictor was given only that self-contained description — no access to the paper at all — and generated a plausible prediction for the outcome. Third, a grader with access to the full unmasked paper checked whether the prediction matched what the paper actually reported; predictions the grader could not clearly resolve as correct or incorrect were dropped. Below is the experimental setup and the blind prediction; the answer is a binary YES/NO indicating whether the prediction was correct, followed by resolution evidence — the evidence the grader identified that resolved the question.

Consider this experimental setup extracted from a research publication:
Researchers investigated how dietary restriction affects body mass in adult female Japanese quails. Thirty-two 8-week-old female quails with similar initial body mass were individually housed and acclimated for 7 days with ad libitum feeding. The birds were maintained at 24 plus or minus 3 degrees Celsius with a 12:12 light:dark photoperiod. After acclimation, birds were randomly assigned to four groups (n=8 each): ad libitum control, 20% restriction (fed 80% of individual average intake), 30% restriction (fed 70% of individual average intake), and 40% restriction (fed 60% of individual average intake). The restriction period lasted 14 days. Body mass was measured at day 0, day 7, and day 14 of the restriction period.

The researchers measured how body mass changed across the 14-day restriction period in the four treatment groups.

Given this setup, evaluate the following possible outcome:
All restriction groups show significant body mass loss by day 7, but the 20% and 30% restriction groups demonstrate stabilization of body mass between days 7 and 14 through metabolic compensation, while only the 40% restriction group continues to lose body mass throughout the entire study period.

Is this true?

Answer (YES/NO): NO